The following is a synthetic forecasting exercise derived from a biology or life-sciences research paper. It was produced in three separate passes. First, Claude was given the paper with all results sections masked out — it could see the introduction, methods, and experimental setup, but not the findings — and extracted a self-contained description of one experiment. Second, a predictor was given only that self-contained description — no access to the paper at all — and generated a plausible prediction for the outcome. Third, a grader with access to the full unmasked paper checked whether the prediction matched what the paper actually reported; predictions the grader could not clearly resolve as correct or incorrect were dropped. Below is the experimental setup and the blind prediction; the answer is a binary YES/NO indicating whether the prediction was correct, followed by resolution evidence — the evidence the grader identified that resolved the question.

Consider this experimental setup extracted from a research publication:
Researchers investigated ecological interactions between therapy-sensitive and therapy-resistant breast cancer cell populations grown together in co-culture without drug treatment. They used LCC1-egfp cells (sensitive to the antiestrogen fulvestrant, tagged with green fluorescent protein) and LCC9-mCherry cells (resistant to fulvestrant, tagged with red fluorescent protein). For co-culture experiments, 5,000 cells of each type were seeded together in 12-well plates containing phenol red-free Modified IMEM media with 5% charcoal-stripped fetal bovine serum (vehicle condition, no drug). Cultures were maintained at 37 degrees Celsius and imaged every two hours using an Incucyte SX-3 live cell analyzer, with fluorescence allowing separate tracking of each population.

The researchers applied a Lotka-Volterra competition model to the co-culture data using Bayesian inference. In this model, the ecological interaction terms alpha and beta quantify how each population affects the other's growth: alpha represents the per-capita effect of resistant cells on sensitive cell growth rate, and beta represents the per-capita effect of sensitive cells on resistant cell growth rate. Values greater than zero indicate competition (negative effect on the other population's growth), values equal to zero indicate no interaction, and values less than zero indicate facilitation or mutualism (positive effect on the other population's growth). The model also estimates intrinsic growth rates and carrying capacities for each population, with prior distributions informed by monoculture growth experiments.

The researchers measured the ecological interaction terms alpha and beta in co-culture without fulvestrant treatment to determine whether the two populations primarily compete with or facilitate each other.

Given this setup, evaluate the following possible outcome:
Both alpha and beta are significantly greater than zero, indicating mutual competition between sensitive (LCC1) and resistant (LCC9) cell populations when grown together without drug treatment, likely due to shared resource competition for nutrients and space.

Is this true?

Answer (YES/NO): NO